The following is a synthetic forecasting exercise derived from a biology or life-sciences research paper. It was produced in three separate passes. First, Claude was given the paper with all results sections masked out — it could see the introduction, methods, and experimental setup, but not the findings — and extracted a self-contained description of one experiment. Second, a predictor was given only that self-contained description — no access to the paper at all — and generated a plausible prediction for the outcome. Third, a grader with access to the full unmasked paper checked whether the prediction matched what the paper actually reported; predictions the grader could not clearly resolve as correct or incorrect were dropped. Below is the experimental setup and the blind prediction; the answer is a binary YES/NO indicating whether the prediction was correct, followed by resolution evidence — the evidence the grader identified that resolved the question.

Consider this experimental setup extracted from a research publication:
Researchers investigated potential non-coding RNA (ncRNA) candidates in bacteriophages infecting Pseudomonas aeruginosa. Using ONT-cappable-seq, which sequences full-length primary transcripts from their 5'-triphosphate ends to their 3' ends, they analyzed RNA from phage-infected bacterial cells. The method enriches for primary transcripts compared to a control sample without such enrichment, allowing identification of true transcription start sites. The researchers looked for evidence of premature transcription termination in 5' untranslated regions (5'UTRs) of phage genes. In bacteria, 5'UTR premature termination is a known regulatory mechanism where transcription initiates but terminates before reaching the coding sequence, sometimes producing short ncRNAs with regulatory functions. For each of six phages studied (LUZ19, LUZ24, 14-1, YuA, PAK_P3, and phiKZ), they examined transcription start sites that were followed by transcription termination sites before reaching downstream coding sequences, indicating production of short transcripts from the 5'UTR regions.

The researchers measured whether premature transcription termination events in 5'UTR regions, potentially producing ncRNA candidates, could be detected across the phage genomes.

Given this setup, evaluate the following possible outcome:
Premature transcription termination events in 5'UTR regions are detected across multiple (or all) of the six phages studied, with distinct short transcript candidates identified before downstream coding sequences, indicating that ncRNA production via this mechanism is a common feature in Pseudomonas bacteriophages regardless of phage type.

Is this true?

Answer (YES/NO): YES